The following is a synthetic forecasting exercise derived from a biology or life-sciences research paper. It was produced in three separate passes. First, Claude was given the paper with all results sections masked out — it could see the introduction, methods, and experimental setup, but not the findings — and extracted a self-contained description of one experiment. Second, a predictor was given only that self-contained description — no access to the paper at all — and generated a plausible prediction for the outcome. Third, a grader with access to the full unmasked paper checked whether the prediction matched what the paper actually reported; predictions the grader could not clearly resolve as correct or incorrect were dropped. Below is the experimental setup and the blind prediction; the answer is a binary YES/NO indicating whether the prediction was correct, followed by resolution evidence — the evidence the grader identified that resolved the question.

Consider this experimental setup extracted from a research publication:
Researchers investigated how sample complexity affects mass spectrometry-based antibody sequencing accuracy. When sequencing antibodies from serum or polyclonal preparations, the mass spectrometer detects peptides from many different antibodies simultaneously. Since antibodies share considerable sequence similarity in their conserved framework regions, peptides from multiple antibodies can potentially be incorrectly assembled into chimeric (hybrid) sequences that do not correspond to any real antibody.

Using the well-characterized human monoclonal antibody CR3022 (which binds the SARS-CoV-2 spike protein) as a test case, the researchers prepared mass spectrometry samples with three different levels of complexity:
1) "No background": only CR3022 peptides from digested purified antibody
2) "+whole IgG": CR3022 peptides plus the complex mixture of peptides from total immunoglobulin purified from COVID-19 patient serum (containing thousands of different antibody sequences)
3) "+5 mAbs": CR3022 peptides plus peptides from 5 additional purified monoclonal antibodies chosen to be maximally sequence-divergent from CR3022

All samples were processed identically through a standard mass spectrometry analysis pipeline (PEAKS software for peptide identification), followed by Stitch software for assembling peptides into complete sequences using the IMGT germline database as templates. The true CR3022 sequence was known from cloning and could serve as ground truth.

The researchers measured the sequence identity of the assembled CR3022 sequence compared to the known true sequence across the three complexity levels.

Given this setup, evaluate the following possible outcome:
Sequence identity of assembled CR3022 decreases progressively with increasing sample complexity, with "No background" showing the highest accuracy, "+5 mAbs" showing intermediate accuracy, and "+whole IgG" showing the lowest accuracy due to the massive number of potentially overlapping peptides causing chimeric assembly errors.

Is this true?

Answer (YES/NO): NO